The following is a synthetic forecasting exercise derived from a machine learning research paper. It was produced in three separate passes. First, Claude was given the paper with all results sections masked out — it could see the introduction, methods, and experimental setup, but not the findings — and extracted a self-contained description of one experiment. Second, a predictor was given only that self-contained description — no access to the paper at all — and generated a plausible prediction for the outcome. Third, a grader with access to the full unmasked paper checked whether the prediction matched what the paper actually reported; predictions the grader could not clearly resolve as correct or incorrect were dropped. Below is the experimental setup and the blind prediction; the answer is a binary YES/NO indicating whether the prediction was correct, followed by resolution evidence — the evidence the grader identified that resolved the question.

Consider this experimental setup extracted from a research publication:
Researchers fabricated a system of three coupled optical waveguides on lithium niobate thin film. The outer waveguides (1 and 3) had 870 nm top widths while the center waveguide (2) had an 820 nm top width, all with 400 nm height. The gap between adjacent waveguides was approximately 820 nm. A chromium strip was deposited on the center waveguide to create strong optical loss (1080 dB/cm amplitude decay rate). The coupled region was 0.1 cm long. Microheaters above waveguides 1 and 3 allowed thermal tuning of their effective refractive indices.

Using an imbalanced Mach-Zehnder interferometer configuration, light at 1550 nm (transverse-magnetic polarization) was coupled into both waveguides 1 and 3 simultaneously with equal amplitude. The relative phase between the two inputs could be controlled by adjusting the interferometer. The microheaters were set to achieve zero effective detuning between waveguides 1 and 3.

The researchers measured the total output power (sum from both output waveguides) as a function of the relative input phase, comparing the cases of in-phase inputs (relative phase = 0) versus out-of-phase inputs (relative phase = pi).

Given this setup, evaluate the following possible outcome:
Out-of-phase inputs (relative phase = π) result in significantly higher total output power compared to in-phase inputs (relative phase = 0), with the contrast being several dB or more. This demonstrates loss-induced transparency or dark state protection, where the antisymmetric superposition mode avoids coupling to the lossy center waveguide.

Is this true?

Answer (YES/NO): YES